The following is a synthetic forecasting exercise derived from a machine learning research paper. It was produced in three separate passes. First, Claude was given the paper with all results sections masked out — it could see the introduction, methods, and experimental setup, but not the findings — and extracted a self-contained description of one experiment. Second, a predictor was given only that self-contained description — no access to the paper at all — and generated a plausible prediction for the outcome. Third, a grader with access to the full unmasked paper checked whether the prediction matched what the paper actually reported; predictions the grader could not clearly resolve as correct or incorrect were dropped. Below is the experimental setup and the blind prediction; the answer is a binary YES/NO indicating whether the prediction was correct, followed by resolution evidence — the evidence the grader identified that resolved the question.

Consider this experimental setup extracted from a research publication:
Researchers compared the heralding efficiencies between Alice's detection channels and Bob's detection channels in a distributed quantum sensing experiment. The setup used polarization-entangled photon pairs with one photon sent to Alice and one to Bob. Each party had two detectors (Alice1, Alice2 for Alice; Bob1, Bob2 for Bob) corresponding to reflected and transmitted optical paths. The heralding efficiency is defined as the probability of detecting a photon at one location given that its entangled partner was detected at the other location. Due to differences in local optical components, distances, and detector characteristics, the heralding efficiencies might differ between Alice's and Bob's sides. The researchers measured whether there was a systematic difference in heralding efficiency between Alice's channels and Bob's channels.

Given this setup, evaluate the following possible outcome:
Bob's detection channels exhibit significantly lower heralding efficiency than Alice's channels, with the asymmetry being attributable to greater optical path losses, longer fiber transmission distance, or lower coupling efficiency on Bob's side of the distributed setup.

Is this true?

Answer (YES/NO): NO